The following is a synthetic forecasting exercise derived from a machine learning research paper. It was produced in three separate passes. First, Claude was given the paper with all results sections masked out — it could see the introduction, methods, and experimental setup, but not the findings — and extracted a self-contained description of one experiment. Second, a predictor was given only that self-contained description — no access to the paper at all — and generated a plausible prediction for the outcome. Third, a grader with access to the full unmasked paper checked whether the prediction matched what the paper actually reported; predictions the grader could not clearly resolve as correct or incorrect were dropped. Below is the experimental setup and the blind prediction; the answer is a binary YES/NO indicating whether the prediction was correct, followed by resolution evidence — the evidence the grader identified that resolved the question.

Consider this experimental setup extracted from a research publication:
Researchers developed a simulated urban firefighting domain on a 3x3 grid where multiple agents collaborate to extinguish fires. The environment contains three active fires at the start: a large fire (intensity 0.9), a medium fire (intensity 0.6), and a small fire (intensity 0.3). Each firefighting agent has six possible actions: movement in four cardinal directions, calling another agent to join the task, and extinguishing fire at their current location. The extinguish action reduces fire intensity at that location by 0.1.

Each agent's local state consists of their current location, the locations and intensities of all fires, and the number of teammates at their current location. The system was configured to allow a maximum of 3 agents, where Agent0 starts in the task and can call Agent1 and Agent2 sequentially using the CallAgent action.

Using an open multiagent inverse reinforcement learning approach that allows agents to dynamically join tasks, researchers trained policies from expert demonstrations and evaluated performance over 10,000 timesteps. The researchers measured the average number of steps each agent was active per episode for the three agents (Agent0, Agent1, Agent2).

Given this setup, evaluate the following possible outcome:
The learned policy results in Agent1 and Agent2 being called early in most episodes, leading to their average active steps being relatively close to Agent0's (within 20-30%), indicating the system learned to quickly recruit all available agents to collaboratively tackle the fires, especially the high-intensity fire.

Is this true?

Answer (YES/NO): NO